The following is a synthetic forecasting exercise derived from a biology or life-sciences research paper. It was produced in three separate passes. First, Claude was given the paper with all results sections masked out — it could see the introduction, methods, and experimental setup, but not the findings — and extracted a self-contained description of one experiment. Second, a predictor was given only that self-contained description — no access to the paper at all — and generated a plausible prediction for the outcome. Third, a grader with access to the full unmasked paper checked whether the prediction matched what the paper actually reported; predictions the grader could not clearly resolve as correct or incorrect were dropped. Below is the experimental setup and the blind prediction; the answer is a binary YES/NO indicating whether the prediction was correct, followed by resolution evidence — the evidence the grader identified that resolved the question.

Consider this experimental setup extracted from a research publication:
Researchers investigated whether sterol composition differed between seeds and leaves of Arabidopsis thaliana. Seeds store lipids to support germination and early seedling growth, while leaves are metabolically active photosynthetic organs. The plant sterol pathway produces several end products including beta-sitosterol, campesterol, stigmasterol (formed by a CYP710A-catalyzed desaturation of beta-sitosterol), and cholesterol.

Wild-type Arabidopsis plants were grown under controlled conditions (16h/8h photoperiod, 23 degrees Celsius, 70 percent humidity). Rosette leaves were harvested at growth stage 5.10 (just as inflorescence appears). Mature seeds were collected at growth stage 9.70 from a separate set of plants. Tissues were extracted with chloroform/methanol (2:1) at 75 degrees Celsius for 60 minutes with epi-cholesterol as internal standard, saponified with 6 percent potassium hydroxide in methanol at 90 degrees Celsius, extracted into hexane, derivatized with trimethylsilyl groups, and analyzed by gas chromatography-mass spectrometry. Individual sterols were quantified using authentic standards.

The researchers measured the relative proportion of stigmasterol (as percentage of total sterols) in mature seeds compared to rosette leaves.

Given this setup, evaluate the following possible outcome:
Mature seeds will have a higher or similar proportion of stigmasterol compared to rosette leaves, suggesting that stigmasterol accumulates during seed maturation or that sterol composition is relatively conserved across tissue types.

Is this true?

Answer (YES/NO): YES